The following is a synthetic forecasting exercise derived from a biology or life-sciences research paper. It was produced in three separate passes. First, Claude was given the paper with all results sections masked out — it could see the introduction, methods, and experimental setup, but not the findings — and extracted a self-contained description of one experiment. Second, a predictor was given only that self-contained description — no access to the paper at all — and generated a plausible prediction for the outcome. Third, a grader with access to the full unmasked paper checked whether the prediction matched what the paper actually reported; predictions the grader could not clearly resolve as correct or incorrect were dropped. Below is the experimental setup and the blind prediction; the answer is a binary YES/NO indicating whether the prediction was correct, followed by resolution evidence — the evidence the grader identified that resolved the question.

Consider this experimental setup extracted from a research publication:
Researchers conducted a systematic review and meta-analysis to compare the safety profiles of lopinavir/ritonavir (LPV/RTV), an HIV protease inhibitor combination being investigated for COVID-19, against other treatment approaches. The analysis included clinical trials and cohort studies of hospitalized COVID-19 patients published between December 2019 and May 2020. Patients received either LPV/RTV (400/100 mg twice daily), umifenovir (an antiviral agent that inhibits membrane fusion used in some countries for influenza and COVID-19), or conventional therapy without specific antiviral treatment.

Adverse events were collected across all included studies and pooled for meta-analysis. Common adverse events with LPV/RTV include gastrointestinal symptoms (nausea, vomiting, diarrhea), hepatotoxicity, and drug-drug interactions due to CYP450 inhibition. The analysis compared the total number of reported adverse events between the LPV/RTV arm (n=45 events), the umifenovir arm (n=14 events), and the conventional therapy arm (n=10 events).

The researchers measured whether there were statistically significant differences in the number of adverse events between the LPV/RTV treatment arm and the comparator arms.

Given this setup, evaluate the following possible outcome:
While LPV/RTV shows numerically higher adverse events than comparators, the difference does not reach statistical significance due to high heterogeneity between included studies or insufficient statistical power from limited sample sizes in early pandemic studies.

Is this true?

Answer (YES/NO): NO